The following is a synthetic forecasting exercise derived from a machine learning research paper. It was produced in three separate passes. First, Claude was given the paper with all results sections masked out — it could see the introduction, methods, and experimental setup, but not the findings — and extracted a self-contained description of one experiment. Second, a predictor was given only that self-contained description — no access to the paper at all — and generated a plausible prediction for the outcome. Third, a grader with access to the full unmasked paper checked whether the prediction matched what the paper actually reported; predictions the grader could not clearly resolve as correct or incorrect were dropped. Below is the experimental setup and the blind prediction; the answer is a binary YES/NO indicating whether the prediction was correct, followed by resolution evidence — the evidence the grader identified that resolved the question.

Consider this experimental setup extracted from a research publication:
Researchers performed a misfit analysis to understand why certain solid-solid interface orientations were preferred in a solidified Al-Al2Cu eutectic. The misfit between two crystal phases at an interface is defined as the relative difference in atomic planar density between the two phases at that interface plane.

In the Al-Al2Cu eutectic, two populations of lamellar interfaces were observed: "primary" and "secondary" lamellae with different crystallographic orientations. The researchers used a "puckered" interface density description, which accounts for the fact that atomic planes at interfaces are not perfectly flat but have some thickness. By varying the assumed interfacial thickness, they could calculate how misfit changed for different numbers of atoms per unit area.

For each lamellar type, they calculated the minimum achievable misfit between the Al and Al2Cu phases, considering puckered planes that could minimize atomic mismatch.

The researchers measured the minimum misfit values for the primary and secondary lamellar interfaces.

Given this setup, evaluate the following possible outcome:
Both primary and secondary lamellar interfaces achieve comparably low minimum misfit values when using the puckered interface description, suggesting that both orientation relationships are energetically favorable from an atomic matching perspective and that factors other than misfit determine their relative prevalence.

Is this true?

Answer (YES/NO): NO